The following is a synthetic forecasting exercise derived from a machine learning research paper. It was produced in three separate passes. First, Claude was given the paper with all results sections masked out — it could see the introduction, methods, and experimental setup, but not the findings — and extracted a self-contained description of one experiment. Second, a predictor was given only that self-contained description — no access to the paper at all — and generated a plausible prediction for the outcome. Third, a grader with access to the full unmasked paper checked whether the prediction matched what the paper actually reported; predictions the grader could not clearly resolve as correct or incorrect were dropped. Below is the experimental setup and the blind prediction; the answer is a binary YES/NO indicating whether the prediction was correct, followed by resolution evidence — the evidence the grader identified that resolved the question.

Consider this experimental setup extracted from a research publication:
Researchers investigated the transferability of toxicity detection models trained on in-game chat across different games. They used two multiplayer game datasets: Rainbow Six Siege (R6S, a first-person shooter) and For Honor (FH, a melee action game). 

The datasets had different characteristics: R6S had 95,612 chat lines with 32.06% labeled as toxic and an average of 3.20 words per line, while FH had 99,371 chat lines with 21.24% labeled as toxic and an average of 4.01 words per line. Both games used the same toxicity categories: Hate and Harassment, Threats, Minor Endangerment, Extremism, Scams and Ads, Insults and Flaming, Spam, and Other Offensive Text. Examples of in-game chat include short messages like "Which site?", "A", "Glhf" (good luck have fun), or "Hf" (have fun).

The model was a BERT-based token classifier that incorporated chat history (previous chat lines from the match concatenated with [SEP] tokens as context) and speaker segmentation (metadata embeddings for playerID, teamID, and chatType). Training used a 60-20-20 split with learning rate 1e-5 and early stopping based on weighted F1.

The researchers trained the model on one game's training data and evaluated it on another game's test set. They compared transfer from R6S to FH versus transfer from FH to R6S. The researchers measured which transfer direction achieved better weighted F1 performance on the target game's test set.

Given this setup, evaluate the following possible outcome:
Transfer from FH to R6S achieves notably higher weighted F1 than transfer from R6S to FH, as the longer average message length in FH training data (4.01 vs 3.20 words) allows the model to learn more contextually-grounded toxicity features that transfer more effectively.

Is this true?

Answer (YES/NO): NO